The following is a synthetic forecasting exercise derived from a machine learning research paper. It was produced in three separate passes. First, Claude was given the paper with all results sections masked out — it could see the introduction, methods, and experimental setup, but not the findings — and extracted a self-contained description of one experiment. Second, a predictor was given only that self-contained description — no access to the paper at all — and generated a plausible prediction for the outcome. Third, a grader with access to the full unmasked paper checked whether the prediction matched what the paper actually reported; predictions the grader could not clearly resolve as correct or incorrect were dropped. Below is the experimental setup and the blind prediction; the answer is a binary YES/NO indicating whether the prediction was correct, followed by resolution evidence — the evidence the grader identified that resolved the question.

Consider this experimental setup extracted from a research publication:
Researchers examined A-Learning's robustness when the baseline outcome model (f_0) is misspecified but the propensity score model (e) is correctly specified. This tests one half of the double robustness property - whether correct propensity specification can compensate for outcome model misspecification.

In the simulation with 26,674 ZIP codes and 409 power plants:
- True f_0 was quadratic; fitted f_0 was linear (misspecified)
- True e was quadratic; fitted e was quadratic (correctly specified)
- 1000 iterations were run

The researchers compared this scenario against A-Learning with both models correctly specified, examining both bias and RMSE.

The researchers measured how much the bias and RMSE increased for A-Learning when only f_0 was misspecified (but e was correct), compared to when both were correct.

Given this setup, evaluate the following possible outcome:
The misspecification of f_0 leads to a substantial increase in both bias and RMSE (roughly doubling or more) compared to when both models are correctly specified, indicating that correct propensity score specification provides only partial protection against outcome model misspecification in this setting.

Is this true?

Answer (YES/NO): NO